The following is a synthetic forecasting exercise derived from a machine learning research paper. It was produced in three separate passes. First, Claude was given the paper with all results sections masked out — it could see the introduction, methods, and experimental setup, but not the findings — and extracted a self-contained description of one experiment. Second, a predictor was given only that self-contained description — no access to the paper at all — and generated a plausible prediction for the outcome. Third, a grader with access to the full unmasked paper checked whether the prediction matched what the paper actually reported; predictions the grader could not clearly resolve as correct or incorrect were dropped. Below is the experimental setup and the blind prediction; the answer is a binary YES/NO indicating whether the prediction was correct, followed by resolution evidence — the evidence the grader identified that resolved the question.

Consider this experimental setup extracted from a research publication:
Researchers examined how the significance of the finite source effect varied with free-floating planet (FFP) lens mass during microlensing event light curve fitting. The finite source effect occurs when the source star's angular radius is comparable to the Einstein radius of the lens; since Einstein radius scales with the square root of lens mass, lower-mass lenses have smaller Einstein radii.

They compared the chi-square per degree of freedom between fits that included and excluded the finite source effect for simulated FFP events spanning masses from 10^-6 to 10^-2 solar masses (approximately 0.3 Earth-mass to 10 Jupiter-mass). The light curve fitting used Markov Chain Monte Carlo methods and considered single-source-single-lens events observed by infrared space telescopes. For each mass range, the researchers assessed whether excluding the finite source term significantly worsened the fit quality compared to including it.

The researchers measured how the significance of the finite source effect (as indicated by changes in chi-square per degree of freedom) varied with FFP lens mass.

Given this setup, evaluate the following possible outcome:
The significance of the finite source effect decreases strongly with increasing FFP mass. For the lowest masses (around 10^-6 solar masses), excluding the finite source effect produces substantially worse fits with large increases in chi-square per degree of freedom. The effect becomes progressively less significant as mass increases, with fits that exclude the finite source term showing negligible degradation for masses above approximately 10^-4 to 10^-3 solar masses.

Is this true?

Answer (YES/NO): NO